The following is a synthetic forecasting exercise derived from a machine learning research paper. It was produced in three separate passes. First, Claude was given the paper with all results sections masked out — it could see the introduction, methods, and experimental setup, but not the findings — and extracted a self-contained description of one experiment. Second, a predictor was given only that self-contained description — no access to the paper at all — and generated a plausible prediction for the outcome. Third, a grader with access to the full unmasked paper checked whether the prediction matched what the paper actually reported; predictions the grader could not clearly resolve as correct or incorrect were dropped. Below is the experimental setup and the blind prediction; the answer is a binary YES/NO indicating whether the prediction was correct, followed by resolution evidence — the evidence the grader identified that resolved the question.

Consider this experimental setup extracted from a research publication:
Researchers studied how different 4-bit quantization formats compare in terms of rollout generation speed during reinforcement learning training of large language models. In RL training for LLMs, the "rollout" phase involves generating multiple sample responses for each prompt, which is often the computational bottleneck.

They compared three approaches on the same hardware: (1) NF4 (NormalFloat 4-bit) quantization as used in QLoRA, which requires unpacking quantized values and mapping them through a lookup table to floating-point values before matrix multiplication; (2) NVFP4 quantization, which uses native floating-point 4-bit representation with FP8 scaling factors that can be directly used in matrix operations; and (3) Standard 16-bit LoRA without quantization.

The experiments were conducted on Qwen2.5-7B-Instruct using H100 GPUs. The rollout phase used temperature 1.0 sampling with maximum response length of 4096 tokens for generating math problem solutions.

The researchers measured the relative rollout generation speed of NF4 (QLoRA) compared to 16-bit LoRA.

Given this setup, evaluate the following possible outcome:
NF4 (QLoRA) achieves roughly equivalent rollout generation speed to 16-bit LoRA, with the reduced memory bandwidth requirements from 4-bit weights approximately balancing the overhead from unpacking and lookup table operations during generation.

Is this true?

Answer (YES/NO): NO